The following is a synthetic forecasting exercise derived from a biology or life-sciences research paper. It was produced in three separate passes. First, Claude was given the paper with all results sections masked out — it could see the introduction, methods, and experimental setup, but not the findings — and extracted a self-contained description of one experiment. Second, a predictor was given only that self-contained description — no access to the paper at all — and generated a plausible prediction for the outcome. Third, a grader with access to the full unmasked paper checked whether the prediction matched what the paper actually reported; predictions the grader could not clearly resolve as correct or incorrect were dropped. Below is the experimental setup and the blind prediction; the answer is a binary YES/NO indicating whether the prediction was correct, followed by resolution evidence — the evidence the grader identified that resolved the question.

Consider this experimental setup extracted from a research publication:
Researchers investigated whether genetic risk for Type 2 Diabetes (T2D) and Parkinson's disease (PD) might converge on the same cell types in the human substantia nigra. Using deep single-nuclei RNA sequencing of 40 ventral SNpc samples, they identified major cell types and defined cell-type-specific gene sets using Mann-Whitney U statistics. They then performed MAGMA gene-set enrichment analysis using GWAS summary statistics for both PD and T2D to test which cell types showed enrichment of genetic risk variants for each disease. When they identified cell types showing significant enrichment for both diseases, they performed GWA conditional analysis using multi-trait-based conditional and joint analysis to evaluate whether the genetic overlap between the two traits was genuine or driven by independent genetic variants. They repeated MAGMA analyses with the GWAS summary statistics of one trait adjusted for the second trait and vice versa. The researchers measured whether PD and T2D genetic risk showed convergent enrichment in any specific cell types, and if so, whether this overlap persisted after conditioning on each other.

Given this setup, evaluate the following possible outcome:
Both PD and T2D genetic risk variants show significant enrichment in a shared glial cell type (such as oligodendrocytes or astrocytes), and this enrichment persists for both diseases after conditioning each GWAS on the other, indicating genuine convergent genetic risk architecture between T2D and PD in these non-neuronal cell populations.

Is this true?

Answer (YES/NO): NO